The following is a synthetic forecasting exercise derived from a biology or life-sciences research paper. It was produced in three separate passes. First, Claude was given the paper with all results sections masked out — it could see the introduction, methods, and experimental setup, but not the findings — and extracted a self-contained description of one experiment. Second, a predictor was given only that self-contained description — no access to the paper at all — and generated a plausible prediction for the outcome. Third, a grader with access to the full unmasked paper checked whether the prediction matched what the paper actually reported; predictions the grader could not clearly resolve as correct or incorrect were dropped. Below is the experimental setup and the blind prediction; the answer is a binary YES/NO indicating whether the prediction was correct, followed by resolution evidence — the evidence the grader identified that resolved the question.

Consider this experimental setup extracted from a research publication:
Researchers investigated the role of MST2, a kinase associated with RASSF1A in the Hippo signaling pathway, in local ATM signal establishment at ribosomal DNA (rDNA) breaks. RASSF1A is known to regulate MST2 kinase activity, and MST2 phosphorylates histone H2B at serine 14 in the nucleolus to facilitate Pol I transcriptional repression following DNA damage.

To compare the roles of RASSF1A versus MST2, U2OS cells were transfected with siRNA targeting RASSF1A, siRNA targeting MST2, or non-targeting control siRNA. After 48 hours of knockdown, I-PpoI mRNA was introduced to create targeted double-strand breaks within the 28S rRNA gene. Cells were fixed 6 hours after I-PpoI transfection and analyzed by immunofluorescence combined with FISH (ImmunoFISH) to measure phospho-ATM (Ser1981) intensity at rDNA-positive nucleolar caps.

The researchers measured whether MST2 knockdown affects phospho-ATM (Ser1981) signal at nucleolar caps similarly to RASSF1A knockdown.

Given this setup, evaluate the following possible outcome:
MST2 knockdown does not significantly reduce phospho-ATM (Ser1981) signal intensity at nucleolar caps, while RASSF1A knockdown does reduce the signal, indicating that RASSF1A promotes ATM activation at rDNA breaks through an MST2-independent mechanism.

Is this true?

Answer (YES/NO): YES